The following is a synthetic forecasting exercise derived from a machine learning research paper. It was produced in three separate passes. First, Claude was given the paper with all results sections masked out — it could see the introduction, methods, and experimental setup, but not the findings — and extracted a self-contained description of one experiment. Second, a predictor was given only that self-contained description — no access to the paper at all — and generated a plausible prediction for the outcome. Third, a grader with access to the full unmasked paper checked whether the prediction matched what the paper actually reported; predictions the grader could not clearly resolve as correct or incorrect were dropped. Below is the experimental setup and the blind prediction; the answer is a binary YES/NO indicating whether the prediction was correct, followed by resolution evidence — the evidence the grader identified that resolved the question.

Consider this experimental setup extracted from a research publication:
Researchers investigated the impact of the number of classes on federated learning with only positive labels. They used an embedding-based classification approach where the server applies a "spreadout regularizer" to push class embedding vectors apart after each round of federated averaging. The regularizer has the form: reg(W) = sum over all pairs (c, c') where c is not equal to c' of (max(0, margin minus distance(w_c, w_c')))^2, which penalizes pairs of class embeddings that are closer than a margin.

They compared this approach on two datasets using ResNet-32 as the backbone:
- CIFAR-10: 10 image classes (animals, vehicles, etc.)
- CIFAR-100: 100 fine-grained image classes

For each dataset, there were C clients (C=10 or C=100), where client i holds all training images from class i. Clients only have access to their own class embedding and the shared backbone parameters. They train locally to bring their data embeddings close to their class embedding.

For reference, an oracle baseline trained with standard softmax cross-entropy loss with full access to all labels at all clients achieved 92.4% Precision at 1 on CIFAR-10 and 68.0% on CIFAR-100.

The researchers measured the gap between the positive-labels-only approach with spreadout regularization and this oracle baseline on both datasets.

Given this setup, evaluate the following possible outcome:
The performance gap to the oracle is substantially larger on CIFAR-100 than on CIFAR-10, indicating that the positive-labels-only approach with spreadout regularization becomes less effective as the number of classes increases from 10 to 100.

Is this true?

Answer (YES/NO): NO